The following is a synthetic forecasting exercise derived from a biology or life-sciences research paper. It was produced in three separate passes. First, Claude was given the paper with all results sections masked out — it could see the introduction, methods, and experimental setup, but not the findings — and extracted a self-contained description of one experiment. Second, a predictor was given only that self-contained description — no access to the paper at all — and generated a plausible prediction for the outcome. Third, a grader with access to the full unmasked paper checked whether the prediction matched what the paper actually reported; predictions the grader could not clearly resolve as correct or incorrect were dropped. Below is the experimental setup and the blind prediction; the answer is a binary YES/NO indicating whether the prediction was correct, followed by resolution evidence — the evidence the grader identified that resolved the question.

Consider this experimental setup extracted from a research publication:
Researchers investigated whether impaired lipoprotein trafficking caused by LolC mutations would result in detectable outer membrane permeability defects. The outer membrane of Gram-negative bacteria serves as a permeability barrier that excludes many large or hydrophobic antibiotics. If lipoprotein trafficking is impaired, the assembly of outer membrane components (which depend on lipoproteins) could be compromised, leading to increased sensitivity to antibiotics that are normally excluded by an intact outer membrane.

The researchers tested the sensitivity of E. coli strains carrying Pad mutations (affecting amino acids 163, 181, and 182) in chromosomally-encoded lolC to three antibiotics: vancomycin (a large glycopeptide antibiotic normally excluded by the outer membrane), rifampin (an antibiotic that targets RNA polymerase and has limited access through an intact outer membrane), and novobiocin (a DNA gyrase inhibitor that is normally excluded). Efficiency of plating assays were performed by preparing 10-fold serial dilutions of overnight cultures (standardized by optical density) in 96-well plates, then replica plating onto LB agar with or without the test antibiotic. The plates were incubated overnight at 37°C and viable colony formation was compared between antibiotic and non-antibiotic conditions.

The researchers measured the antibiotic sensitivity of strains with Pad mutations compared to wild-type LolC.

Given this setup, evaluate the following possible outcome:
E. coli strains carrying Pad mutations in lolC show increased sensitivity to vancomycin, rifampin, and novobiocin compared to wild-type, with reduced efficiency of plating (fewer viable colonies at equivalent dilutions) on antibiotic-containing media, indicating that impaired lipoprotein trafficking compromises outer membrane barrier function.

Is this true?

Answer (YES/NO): NO